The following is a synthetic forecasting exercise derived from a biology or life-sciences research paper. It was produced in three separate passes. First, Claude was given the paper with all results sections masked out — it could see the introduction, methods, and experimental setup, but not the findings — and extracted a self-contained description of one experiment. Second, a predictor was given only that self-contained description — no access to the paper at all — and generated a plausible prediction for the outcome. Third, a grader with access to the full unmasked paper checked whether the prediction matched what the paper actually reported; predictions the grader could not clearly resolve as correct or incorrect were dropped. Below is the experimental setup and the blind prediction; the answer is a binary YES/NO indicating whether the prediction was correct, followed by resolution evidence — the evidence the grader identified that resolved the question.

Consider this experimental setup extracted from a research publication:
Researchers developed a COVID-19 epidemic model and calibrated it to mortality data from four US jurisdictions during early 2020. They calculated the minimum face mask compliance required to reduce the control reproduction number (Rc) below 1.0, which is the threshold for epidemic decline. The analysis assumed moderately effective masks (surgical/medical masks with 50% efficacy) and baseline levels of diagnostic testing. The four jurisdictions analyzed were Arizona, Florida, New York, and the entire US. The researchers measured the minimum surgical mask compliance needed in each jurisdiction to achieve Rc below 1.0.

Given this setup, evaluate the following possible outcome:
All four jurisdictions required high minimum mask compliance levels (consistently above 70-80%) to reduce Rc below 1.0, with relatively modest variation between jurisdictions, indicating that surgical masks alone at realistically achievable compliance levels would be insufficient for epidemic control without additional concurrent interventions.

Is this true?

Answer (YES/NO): NO